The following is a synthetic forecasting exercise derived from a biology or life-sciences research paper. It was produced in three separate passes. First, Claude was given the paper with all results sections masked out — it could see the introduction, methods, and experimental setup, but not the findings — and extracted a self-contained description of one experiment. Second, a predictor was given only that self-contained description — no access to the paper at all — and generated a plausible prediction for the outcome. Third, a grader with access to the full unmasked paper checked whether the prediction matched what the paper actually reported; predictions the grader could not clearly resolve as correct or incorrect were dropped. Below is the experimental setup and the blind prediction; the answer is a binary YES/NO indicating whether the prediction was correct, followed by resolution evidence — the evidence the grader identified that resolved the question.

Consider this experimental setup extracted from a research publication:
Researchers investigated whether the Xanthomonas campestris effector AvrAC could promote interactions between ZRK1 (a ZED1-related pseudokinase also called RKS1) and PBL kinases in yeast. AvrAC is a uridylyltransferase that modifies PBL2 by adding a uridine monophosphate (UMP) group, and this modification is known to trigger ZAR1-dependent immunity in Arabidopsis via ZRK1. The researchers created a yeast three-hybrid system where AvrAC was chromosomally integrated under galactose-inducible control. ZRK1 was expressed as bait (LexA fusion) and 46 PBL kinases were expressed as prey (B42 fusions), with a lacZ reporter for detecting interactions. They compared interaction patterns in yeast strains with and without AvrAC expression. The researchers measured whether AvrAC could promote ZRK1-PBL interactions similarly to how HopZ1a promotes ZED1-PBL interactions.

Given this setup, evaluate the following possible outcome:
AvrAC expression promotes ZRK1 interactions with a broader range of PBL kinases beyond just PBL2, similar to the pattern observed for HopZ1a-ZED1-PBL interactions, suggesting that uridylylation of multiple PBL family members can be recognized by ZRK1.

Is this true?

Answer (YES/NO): NO